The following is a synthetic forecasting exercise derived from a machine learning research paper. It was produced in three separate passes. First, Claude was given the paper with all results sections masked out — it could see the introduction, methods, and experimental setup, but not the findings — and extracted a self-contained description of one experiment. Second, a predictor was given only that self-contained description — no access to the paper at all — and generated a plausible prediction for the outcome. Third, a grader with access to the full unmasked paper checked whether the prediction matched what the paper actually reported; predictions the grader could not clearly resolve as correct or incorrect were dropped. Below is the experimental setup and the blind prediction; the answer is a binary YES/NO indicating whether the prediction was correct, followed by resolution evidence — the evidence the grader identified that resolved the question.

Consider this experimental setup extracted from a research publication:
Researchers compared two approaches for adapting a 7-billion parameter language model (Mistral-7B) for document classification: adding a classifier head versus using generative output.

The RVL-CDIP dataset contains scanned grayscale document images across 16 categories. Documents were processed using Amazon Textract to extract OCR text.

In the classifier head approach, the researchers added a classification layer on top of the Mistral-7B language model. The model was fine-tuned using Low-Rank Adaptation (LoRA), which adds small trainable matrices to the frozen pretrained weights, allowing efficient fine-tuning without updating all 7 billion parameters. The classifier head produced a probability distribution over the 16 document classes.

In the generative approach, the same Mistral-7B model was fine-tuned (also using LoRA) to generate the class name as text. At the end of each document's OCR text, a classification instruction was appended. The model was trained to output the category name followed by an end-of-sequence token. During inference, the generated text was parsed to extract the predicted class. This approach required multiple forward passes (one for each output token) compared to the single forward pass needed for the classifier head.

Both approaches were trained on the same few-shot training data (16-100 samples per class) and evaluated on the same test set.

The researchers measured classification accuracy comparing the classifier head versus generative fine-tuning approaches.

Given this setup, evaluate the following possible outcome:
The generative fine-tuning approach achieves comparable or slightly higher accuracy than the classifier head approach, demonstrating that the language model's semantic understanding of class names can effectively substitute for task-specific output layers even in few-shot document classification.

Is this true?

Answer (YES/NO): NO